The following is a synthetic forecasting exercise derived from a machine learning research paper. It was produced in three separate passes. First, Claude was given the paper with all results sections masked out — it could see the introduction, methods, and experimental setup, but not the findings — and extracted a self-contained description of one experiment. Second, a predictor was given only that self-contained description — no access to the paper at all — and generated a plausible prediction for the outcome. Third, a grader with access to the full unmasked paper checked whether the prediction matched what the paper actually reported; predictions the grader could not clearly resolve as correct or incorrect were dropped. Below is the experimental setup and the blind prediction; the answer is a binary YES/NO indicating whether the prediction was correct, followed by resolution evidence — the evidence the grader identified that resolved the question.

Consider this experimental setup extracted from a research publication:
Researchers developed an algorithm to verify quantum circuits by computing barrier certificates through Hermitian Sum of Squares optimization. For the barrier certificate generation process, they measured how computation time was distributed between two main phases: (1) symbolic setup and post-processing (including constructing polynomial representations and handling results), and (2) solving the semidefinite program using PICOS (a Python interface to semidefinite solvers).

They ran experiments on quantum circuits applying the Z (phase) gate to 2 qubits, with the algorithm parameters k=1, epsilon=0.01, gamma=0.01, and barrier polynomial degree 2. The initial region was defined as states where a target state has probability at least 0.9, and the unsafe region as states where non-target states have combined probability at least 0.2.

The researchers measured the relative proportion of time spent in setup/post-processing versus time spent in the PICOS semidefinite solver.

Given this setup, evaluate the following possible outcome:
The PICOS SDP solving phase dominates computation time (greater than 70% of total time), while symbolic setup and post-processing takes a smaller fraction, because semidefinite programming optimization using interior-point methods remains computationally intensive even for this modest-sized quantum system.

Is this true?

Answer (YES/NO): NO